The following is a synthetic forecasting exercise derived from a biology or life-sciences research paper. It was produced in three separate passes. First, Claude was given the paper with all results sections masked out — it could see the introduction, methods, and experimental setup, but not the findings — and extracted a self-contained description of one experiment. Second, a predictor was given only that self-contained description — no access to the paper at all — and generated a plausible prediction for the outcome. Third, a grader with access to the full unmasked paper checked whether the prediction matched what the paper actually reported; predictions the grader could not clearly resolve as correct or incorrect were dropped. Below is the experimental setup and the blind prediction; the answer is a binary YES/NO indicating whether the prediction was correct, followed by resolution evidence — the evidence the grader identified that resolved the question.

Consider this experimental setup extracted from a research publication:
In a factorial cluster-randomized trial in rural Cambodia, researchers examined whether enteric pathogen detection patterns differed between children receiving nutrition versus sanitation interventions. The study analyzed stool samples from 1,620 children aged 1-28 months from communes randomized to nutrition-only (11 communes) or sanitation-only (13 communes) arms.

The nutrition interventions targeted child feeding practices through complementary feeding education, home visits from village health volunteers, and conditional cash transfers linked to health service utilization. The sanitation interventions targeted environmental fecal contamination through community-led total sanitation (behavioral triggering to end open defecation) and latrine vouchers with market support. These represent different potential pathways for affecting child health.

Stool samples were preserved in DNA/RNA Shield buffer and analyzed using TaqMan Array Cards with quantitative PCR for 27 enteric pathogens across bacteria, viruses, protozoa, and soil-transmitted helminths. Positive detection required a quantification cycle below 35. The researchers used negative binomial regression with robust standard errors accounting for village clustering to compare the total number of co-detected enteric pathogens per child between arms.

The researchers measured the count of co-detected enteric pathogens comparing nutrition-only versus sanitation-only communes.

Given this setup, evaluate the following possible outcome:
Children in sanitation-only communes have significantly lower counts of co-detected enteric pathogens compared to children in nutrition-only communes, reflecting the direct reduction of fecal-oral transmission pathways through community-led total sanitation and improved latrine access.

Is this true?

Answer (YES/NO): NO